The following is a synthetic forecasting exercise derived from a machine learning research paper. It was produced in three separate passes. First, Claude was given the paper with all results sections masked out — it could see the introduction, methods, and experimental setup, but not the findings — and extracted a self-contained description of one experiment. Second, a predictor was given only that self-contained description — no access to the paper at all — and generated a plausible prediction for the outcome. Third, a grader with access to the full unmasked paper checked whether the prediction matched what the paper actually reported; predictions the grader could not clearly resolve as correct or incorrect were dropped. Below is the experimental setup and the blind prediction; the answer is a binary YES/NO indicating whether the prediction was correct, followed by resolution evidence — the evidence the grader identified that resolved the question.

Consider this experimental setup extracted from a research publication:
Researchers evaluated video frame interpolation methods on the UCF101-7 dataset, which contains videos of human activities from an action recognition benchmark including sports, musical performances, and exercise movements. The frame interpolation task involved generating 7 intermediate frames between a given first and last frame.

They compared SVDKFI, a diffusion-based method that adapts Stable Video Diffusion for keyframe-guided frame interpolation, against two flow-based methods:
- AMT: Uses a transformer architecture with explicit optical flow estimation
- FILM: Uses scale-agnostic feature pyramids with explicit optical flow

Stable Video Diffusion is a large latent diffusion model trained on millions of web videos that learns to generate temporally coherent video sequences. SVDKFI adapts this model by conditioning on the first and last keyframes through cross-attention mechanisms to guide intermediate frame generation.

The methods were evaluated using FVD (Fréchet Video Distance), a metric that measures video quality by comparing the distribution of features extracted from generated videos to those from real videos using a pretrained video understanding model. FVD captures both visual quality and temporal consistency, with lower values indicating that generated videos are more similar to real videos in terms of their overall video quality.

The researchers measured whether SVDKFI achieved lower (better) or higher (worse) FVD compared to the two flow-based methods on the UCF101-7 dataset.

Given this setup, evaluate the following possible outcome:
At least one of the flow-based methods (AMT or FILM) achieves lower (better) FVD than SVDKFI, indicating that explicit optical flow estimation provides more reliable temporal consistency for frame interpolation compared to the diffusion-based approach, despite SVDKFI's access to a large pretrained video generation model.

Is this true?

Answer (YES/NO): YES